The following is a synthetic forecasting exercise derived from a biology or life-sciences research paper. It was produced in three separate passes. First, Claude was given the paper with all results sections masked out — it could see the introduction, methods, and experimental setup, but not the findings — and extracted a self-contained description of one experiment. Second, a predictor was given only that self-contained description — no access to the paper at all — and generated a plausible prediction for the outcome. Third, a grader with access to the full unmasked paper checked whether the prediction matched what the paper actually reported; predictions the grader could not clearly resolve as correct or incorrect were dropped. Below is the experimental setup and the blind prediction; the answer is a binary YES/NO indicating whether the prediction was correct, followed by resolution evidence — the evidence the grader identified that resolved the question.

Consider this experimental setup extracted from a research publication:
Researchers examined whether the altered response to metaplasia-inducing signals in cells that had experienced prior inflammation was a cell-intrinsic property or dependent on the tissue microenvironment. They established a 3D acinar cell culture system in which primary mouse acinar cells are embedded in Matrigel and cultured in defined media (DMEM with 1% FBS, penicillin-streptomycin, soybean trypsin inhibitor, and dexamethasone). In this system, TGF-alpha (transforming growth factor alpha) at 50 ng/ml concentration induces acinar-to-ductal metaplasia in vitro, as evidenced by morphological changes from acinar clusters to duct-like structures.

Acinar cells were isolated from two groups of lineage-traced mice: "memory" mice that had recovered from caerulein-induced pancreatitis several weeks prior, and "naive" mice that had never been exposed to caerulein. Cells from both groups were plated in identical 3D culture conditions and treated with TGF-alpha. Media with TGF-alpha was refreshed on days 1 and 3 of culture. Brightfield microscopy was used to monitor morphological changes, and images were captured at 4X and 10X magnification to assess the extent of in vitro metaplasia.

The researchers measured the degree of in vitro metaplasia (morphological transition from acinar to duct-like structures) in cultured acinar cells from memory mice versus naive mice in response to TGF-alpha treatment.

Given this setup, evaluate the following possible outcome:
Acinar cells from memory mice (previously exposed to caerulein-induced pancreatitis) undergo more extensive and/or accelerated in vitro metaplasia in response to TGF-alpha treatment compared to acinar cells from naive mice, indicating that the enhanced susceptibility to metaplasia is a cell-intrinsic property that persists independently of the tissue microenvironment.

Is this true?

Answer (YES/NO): YES